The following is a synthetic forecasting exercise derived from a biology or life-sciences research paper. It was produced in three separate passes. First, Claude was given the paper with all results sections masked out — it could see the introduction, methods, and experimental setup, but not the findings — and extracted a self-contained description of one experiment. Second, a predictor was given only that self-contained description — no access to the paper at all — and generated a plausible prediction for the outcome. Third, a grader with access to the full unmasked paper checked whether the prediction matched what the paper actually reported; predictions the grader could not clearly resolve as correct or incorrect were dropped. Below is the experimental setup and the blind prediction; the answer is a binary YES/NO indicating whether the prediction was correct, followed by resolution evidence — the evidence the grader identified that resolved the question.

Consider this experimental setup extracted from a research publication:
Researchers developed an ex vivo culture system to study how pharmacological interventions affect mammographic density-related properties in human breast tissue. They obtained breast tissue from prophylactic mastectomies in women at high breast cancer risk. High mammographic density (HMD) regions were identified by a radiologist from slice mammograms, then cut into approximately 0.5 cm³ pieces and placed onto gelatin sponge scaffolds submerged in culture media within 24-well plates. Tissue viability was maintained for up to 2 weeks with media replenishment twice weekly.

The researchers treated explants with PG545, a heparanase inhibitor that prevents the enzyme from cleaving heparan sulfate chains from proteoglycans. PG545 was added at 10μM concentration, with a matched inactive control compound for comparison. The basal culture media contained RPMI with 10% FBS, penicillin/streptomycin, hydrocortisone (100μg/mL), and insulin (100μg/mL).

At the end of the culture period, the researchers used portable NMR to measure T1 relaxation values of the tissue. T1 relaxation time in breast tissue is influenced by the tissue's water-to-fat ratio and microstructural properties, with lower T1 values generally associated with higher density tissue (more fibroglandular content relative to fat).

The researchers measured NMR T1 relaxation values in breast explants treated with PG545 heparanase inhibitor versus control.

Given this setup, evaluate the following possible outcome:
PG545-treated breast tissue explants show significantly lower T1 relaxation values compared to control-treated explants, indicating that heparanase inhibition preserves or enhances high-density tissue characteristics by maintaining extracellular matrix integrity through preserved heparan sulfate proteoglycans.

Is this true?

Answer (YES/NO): NO